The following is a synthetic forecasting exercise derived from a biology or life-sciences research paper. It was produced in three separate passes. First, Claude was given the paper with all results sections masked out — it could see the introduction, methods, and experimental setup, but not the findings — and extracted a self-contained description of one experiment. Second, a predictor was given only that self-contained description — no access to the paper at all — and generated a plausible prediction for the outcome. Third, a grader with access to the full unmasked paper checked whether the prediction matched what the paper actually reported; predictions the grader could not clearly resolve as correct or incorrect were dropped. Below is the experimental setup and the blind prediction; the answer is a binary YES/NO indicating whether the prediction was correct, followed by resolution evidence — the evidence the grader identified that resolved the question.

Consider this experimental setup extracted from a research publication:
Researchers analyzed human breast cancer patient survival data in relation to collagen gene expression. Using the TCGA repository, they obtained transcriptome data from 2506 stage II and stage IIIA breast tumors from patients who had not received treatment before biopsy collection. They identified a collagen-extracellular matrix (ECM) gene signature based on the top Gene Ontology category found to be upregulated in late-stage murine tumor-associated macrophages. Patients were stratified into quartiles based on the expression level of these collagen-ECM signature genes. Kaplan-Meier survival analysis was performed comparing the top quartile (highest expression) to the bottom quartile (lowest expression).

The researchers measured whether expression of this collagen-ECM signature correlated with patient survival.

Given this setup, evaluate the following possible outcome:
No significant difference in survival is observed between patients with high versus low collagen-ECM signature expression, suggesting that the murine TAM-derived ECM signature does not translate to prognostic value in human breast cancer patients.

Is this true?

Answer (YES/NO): NO